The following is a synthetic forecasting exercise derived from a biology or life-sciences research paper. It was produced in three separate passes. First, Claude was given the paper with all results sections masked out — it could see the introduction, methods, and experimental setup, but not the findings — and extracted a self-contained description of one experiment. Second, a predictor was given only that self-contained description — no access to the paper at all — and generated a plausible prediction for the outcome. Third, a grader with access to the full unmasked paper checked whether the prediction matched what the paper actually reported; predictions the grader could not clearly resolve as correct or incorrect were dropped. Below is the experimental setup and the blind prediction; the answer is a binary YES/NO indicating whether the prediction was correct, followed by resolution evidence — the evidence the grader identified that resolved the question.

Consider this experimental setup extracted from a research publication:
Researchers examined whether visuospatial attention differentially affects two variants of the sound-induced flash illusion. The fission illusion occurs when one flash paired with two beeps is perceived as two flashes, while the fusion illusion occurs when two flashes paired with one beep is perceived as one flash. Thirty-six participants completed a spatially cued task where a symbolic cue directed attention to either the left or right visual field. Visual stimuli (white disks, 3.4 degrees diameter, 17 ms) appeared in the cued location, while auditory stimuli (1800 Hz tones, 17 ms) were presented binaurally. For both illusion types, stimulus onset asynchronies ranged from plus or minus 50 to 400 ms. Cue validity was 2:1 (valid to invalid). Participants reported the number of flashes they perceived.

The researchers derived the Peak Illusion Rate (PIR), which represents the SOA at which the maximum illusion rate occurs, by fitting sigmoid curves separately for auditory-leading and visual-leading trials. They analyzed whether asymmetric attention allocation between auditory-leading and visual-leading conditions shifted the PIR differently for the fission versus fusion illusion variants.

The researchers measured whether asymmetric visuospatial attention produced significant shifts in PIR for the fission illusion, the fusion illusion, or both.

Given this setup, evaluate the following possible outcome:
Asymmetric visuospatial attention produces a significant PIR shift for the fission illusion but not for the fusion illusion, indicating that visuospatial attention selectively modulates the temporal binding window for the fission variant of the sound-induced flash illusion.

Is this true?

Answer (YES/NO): NO